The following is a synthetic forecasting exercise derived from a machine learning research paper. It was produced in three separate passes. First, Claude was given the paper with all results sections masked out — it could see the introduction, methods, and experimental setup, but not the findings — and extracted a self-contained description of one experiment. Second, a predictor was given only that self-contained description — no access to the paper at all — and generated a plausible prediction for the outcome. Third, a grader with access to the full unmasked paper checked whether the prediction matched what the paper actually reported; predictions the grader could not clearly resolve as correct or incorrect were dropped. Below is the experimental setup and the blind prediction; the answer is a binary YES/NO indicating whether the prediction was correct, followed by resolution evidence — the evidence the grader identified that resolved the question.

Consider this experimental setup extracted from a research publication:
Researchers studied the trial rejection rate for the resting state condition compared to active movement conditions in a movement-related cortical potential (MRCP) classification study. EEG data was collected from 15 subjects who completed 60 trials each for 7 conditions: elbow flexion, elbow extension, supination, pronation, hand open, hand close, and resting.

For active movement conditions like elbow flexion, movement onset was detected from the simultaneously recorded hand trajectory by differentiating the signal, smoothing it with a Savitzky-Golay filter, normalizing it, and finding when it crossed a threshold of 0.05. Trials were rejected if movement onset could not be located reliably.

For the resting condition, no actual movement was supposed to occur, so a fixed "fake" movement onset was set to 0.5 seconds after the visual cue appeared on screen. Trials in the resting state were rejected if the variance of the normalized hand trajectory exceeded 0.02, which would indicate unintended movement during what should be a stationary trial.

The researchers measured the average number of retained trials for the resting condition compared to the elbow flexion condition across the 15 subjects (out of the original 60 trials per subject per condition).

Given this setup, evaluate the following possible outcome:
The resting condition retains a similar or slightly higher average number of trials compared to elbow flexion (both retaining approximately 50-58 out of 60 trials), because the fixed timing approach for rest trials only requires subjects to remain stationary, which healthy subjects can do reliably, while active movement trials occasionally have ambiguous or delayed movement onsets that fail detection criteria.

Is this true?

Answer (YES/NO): NO